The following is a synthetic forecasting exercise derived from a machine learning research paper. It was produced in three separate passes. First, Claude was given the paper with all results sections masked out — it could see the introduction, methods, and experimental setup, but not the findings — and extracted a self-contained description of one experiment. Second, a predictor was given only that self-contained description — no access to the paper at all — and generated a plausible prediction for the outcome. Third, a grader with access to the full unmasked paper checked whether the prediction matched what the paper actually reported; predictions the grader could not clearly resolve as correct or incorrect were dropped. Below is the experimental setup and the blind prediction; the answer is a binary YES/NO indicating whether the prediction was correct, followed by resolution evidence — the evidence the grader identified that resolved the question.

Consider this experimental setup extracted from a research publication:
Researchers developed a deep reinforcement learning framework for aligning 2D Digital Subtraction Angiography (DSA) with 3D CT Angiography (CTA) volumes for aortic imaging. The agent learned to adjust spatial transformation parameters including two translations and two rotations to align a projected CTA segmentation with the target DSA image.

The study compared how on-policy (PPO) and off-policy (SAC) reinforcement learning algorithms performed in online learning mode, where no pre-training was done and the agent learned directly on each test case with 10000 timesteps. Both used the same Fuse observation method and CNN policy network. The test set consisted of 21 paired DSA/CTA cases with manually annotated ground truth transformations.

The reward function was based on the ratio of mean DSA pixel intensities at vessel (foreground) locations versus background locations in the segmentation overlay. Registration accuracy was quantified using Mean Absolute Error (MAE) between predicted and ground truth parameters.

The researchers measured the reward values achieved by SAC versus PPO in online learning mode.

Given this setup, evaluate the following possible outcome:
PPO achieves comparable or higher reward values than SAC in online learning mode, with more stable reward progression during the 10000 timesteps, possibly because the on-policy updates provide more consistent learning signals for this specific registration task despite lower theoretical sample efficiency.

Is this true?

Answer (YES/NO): NO